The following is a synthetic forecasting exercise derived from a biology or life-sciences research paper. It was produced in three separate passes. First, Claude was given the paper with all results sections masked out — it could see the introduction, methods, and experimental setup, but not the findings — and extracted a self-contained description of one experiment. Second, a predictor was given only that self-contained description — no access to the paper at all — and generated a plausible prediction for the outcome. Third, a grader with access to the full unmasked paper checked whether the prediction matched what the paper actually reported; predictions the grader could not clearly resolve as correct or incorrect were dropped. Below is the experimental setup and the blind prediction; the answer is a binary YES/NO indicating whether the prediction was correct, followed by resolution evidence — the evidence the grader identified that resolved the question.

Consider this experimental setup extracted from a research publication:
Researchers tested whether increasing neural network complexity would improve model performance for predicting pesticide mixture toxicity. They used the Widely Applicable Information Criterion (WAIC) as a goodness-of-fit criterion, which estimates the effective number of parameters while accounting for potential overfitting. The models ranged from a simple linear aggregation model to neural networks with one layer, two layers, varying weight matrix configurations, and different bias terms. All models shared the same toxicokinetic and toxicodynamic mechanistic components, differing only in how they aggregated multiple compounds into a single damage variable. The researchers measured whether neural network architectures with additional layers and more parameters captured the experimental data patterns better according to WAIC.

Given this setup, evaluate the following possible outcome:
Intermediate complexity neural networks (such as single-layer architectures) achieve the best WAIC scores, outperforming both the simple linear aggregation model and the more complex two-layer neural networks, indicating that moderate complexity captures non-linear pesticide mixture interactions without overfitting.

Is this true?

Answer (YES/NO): NO